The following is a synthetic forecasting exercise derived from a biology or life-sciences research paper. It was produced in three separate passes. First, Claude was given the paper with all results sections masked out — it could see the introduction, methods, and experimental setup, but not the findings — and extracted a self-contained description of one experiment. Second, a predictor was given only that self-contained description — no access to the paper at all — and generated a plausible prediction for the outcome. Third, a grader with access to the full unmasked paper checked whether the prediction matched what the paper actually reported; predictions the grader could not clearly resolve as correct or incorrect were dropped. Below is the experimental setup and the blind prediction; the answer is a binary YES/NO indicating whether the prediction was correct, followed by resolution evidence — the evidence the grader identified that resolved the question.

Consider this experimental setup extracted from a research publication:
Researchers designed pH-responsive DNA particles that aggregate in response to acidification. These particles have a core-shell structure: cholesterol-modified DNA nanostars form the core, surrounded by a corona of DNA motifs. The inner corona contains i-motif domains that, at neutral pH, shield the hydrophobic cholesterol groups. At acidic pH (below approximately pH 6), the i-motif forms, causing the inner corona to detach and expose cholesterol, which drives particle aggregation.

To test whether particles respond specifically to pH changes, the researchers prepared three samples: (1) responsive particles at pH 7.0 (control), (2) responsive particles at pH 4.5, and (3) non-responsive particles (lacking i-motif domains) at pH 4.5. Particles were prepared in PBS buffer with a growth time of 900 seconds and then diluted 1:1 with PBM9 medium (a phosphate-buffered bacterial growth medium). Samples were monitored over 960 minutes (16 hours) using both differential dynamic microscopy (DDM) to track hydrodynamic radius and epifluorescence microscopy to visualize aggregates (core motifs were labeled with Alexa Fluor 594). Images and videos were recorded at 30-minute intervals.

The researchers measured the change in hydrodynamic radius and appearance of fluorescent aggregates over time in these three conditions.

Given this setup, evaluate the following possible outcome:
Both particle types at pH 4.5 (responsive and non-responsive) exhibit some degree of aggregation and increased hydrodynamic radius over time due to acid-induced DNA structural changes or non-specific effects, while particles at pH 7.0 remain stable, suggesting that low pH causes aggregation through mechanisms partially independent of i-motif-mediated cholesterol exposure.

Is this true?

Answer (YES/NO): NO